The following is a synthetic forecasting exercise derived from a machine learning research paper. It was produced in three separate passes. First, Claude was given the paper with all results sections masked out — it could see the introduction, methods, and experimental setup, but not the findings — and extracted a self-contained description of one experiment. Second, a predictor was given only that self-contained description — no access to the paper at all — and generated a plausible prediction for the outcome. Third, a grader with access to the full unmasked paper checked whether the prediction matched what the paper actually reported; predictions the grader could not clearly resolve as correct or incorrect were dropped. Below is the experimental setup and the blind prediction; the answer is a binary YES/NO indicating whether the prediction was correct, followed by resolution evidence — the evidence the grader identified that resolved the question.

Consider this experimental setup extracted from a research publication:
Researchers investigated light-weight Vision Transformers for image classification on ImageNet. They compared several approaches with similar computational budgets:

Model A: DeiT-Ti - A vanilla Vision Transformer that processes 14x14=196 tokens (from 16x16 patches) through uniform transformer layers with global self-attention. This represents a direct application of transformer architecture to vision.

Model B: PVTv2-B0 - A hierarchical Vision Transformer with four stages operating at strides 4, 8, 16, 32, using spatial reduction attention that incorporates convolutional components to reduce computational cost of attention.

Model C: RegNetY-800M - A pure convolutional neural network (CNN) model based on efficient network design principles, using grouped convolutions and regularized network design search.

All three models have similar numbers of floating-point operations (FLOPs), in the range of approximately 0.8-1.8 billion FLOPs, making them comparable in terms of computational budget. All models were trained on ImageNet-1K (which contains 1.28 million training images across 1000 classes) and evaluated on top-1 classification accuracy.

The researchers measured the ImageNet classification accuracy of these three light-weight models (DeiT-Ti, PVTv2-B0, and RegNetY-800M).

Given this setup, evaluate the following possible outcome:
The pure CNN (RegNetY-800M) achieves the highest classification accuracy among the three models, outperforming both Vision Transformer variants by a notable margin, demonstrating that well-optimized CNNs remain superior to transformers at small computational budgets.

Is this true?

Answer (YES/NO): YES